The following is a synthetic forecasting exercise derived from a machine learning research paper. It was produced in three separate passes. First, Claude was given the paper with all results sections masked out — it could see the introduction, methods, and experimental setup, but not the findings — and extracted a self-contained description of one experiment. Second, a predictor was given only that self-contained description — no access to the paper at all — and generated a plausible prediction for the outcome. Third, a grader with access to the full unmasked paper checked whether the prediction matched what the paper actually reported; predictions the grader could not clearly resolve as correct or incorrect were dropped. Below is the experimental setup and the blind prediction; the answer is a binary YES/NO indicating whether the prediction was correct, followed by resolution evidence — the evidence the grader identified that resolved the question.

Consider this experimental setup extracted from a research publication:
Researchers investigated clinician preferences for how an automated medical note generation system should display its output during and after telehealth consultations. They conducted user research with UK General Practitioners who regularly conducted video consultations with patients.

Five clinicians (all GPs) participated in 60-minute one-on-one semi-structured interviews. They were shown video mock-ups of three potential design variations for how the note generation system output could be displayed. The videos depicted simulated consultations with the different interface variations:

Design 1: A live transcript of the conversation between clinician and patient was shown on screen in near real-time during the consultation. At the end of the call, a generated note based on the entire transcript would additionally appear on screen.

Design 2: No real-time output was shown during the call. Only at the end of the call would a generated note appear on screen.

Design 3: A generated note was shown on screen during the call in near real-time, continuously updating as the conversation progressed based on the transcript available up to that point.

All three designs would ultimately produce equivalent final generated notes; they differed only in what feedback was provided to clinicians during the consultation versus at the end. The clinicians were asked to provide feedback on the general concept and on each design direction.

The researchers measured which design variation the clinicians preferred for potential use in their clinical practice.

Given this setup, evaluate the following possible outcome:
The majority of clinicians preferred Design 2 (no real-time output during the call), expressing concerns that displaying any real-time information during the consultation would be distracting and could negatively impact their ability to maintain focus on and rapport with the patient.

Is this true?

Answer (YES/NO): NO